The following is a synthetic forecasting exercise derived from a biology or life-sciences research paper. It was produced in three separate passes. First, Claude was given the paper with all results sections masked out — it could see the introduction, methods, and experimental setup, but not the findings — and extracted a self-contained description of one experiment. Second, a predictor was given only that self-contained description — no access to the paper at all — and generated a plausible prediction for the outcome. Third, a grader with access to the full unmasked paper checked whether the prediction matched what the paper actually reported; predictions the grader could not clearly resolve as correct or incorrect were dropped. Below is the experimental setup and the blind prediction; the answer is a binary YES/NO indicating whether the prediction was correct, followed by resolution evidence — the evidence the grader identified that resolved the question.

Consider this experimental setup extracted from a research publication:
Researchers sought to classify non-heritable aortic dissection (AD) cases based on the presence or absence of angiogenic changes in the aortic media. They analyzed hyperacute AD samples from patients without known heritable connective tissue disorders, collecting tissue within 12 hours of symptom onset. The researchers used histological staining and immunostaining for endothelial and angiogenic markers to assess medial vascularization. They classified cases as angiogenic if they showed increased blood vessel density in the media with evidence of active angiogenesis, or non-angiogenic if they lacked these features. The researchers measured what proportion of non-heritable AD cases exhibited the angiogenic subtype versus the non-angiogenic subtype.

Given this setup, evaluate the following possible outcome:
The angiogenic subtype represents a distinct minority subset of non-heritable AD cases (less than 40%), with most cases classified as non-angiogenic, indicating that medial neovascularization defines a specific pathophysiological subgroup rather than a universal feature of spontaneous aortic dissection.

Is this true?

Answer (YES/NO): NO